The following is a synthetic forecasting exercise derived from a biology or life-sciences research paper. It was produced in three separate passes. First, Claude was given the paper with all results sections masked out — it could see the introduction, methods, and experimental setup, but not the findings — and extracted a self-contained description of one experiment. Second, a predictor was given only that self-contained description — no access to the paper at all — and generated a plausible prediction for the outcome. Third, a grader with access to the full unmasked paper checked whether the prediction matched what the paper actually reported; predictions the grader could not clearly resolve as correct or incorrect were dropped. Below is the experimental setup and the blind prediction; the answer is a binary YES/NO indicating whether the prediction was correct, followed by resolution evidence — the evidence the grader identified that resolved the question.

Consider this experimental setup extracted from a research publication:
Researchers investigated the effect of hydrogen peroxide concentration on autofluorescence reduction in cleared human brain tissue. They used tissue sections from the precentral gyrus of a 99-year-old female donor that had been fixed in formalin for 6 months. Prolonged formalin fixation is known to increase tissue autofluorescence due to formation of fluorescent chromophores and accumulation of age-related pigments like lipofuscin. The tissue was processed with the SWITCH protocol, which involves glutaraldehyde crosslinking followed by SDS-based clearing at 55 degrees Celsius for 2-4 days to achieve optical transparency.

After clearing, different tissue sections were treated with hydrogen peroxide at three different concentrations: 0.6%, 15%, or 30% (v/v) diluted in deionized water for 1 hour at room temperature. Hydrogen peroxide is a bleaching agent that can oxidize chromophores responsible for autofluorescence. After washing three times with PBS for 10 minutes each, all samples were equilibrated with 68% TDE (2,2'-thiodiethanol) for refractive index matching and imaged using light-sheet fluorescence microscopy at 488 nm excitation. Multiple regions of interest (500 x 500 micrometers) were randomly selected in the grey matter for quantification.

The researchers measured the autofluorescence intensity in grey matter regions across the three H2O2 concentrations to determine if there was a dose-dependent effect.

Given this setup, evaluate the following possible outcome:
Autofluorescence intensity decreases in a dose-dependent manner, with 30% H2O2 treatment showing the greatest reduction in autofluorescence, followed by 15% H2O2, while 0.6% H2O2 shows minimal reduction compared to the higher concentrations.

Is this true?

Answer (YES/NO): NO